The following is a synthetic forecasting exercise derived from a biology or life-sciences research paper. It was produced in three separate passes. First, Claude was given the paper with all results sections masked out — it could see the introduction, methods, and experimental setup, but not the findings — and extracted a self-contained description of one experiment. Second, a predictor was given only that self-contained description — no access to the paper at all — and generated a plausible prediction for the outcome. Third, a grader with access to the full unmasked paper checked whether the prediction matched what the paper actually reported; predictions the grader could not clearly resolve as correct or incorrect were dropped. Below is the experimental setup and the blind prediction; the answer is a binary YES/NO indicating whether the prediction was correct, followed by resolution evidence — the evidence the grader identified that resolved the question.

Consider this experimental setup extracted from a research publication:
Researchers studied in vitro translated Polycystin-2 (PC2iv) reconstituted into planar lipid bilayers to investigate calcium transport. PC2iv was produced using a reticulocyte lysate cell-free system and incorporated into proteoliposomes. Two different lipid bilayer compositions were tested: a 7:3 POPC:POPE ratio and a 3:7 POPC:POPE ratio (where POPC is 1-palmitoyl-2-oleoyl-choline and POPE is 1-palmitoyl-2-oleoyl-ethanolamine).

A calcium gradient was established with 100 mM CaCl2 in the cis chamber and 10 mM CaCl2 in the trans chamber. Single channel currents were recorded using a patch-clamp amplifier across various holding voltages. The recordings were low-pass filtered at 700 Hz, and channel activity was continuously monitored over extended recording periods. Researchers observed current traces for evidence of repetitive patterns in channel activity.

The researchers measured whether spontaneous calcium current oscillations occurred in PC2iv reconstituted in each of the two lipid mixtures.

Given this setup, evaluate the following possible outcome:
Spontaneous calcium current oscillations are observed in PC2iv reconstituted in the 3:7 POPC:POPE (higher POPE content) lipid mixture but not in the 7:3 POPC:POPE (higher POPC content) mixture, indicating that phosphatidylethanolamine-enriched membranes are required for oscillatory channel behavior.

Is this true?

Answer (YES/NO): YES